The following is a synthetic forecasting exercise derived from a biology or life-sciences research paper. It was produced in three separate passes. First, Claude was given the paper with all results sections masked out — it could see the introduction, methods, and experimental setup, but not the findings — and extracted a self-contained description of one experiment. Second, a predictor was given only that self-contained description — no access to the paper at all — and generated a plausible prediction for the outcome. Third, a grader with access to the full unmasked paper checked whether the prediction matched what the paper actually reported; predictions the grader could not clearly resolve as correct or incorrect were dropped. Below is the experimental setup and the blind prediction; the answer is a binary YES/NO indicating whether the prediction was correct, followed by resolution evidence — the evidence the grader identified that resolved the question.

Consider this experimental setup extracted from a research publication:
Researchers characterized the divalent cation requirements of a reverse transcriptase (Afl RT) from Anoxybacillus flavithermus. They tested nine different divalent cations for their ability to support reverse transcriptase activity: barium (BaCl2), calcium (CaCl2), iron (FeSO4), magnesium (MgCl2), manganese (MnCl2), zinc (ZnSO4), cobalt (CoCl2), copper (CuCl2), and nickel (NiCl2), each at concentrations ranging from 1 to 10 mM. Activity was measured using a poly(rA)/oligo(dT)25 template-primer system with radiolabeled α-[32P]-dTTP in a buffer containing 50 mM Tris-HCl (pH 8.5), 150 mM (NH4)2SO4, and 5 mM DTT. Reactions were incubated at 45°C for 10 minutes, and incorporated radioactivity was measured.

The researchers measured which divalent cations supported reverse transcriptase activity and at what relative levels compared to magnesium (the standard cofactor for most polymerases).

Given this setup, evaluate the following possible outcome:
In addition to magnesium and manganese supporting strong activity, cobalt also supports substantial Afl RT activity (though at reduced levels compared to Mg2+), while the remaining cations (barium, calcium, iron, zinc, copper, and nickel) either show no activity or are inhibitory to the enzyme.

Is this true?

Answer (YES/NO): YES